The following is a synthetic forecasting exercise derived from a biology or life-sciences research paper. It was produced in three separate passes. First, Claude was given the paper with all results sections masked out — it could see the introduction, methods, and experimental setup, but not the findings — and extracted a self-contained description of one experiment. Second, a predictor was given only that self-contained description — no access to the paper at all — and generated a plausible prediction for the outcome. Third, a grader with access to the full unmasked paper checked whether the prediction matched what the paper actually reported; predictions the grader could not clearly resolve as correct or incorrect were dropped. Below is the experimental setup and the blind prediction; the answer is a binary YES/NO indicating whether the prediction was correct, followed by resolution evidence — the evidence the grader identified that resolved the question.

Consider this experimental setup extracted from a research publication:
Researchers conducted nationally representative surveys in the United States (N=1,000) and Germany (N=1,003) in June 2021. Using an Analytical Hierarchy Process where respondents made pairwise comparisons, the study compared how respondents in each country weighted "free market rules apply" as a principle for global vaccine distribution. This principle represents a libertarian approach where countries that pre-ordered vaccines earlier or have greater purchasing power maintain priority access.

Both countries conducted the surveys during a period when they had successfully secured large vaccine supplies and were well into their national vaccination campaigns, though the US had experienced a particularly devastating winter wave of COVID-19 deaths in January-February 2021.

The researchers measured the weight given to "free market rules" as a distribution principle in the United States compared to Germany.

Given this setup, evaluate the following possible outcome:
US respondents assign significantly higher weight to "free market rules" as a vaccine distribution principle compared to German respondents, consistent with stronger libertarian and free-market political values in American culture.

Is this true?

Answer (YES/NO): YES